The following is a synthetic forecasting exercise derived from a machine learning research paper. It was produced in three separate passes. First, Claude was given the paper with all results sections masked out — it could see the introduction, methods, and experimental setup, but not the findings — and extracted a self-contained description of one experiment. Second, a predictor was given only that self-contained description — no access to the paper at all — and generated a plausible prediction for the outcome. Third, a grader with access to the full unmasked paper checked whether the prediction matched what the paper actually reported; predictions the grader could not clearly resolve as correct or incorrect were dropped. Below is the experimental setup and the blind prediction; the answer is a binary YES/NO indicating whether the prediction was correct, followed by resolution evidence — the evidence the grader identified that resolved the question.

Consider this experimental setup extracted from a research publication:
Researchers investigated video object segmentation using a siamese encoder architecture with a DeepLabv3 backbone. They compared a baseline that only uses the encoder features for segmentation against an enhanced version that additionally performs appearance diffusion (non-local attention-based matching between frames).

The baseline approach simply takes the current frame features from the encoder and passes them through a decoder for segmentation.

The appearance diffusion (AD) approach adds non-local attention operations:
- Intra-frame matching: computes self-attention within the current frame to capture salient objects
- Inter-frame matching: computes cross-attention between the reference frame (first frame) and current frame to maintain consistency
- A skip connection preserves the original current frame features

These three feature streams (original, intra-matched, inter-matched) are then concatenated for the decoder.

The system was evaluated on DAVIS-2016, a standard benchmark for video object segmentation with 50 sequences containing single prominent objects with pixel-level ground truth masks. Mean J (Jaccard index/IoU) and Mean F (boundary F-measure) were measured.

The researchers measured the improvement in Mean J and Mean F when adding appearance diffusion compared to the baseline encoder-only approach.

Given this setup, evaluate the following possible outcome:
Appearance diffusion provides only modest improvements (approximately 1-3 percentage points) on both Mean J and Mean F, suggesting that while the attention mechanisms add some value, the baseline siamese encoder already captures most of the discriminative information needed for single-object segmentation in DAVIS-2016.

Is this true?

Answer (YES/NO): YES